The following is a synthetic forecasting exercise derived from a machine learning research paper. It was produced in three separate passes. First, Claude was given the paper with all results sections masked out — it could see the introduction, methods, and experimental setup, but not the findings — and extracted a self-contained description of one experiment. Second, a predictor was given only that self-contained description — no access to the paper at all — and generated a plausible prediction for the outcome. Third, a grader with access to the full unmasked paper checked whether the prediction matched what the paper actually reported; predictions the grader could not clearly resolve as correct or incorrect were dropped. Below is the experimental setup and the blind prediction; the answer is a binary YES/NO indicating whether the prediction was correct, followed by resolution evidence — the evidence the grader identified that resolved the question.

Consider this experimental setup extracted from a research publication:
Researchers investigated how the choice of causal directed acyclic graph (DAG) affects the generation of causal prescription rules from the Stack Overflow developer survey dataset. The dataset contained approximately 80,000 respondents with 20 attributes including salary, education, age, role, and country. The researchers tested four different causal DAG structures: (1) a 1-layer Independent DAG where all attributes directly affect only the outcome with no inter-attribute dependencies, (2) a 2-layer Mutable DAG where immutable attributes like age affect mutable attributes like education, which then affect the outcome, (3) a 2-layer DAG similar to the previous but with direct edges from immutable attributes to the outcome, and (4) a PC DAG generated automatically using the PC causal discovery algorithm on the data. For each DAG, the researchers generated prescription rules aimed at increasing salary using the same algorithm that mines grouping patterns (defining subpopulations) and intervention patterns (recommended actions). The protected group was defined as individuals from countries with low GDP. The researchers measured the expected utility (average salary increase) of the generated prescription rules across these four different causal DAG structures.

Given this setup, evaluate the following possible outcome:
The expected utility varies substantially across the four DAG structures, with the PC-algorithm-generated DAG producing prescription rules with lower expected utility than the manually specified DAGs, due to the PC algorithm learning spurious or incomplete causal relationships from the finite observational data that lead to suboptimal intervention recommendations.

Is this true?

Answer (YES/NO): NO